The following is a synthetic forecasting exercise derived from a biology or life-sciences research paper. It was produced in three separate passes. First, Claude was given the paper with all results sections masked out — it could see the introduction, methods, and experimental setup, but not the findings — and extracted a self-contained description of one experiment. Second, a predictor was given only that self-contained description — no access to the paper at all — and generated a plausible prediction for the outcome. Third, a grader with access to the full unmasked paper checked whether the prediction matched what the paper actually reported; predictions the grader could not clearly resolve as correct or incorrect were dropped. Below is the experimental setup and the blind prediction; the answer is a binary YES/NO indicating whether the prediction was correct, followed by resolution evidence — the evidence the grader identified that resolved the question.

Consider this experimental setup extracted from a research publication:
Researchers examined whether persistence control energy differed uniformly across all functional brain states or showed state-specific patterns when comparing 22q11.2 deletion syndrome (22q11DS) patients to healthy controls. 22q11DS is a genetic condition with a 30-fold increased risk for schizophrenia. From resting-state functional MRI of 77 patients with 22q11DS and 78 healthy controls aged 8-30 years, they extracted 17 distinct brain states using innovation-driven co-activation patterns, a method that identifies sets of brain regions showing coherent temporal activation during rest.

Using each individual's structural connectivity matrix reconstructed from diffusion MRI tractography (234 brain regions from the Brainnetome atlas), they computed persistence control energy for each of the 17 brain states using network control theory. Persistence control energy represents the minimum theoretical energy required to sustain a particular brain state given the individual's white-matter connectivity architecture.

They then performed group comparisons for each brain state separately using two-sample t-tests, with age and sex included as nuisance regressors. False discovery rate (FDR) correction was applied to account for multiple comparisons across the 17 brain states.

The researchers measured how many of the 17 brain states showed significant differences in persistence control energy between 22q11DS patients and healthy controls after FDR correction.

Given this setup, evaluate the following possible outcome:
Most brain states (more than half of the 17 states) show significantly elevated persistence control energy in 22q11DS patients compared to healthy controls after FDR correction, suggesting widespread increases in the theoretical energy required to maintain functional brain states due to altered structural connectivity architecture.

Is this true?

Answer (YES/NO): NO